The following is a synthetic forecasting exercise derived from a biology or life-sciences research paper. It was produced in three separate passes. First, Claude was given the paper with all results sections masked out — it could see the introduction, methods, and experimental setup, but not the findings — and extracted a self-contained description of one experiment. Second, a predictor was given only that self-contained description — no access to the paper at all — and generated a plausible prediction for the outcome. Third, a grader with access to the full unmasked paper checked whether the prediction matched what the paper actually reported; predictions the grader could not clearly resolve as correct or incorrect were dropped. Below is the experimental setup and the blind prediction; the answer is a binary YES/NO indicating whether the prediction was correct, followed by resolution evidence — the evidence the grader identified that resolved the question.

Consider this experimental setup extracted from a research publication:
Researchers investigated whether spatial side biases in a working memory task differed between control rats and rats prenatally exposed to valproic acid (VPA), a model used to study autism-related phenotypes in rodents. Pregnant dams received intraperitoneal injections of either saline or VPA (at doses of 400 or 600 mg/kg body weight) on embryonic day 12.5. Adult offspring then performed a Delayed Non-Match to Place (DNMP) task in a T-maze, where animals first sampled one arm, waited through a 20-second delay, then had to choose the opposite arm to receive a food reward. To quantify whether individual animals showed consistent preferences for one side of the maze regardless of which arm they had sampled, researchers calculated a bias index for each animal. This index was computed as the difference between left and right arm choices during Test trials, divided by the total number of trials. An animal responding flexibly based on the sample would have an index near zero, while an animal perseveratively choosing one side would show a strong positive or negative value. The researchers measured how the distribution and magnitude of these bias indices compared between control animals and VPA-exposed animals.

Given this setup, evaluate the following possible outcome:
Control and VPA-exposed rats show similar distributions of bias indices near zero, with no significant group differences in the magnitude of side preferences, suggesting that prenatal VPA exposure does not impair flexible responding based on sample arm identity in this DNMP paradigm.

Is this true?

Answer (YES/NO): NO